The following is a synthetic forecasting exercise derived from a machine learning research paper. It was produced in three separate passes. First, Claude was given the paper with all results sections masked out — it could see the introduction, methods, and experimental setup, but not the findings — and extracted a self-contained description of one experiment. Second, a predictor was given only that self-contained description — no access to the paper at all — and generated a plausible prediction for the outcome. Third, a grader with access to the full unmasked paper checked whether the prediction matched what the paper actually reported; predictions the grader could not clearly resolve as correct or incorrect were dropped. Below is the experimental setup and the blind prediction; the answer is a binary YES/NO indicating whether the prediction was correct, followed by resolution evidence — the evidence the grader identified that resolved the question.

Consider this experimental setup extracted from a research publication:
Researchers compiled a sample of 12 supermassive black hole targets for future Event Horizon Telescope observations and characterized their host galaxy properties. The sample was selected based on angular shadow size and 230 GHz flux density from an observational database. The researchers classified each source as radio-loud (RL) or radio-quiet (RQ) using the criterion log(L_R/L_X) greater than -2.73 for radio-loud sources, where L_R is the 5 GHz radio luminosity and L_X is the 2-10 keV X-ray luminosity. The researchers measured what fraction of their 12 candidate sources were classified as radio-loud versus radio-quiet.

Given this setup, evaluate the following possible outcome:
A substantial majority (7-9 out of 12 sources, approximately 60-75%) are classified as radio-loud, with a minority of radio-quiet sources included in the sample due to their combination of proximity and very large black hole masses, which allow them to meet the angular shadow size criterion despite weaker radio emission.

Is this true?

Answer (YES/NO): YES